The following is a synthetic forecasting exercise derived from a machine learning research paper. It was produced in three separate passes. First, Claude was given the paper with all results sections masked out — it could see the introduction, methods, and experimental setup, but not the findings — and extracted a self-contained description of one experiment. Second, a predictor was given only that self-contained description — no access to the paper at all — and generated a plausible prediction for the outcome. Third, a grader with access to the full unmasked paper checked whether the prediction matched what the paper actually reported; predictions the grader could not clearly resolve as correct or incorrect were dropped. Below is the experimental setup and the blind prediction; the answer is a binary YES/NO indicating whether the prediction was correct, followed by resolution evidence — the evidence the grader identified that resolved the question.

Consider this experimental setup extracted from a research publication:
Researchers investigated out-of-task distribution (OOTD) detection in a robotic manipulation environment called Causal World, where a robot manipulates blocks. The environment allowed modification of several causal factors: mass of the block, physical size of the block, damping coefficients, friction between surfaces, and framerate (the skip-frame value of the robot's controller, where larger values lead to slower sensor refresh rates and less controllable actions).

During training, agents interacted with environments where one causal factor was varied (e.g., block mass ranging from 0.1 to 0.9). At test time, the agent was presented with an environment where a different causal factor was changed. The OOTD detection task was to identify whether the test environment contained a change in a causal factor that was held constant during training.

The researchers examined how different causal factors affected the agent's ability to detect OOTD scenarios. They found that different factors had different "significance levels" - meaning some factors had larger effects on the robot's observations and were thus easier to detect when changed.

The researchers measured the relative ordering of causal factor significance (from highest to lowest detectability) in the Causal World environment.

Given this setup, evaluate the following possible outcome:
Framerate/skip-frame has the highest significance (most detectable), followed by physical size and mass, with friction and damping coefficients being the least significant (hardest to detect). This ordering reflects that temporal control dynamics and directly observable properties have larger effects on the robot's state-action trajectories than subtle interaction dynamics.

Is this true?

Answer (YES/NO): NO